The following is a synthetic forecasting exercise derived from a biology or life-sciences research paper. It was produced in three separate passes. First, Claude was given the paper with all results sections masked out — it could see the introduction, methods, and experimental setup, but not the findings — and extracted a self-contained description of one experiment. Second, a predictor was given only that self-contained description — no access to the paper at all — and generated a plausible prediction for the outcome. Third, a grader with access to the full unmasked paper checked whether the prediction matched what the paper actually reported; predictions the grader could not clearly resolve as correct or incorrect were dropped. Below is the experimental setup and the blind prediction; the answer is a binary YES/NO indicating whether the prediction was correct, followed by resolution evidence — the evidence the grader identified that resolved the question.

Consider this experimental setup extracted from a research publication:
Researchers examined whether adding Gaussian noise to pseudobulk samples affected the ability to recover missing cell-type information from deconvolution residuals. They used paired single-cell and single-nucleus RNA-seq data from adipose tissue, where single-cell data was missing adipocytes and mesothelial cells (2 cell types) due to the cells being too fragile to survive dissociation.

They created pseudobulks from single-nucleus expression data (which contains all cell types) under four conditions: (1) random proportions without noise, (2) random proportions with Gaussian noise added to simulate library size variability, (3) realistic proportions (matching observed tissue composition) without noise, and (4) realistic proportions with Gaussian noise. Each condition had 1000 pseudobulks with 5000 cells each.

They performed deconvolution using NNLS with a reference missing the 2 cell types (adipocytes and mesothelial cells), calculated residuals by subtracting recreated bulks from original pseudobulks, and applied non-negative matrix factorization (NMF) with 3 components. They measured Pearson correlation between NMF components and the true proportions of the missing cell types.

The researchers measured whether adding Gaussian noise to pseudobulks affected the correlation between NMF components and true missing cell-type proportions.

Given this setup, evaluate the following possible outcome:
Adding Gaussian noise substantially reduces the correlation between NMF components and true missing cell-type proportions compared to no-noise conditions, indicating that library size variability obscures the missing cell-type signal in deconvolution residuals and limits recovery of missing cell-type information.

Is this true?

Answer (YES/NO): YES